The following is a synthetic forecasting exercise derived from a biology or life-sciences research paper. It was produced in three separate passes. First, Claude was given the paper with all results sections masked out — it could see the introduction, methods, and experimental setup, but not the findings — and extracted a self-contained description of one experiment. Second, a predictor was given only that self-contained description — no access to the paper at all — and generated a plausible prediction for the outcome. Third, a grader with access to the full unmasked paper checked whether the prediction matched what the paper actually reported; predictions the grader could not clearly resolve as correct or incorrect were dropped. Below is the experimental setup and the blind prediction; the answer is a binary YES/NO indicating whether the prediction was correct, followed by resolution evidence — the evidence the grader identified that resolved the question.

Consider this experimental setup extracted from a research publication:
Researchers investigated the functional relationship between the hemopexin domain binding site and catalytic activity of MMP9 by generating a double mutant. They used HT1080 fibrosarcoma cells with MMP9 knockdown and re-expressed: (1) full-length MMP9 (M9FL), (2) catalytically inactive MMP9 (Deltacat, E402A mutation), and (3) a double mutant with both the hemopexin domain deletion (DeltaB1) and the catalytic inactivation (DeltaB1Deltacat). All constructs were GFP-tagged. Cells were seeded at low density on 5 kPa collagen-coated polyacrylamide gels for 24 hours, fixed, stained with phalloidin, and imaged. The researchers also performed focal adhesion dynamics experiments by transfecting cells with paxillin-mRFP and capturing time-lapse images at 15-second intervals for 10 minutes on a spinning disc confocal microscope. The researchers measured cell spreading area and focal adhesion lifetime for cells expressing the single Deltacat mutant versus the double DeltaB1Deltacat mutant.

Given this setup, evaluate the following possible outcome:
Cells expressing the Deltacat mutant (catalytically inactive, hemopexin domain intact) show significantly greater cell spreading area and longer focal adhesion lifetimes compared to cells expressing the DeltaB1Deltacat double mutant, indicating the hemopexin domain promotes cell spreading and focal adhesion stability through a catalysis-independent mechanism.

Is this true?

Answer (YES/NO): YES